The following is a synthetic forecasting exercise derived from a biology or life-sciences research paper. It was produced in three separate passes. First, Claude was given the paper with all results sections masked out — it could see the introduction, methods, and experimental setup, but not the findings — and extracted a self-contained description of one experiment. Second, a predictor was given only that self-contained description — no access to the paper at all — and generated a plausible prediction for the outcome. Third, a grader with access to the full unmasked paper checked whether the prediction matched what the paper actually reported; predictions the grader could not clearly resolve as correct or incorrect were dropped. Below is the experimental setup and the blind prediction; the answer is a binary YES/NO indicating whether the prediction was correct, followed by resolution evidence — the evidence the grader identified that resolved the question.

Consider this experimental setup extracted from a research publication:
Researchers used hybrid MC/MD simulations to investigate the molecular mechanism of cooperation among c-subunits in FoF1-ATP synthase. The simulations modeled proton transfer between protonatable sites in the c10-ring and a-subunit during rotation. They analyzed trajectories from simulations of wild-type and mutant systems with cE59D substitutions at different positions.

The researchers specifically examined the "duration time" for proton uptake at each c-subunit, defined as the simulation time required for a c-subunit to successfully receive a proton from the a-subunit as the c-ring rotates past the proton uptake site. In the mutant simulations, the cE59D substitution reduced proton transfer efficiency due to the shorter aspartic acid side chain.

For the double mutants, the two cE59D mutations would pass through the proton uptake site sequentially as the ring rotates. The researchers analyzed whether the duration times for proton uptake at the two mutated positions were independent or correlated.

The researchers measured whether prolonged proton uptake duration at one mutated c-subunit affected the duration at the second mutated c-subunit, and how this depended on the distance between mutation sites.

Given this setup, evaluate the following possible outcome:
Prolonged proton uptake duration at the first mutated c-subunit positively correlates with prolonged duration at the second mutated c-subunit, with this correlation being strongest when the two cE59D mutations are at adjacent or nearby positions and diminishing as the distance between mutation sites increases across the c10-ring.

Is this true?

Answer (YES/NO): YES